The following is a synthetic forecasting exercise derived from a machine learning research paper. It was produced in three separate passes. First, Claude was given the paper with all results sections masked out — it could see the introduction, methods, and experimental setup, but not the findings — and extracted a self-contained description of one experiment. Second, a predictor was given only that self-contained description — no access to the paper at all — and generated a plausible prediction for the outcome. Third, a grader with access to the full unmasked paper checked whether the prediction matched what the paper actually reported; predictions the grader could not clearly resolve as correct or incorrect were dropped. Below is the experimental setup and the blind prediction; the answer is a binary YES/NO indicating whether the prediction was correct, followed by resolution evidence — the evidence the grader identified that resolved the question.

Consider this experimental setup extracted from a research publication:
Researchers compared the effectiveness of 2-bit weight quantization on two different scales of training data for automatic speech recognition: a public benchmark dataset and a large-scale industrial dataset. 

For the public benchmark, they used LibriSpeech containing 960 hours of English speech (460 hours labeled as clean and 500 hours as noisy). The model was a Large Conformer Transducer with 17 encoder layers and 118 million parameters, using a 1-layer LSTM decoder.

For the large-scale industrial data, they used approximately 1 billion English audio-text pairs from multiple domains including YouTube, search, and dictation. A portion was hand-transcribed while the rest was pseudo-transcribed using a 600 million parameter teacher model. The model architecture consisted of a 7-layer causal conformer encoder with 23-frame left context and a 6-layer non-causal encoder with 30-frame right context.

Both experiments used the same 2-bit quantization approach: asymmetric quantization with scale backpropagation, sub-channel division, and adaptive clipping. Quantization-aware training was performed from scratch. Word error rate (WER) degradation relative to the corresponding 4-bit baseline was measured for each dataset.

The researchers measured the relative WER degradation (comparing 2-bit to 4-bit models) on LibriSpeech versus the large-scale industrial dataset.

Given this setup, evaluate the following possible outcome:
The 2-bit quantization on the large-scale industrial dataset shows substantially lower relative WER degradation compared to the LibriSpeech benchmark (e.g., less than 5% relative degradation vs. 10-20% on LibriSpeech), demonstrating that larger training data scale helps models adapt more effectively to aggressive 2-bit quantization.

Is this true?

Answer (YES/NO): NO